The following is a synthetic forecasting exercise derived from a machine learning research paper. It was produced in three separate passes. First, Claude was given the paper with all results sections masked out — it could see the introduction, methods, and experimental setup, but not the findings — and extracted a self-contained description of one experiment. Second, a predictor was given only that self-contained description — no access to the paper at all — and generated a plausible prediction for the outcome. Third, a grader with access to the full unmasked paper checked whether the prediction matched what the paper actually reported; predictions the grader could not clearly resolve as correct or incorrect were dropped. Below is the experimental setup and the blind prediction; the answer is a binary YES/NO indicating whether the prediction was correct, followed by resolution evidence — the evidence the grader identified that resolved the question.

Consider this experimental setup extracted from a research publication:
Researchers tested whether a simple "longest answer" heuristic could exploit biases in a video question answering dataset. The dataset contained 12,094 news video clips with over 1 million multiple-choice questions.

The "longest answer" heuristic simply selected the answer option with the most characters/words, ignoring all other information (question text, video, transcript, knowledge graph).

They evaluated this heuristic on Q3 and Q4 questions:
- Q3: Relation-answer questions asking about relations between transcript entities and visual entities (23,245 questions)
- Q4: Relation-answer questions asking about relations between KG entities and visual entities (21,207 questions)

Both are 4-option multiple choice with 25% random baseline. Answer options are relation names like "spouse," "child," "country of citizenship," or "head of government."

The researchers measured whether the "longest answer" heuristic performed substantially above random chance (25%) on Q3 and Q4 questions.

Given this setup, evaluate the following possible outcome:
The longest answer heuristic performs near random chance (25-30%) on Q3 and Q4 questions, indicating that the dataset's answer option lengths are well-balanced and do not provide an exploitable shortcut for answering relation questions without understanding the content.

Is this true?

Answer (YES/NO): NO